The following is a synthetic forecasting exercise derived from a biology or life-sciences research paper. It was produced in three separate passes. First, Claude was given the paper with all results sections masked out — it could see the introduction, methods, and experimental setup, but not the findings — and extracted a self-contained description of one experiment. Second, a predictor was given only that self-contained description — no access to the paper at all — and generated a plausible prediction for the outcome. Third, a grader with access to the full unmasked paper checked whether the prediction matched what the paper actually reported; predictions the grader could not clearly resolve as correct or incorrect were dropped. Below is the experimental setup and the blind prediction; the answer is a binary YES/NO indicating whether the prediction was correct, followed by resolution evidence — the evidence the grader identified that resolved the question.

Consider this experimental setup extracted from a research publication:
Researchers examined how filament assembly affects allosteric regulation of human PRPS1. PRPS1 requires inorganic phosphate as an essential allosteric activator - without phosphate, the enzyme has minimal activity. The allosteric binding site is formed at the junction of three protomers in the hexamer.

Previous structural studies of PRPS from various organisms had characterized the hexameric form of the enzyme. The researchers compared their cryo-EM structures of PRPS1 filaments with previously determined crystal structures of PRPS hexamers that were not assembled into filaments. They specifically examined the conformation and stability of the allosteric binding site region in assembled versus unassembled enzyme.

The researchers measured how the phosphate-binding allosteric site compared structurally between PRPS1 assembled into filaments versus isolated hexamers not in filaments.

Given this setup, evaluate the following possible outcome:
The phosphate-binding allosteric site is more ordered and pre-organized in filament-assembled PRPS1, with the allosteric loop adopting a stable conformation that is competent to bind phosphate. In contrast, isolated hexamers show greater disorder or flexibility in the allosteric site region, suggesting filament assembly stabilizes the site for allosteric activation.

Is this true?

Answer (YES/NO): YES